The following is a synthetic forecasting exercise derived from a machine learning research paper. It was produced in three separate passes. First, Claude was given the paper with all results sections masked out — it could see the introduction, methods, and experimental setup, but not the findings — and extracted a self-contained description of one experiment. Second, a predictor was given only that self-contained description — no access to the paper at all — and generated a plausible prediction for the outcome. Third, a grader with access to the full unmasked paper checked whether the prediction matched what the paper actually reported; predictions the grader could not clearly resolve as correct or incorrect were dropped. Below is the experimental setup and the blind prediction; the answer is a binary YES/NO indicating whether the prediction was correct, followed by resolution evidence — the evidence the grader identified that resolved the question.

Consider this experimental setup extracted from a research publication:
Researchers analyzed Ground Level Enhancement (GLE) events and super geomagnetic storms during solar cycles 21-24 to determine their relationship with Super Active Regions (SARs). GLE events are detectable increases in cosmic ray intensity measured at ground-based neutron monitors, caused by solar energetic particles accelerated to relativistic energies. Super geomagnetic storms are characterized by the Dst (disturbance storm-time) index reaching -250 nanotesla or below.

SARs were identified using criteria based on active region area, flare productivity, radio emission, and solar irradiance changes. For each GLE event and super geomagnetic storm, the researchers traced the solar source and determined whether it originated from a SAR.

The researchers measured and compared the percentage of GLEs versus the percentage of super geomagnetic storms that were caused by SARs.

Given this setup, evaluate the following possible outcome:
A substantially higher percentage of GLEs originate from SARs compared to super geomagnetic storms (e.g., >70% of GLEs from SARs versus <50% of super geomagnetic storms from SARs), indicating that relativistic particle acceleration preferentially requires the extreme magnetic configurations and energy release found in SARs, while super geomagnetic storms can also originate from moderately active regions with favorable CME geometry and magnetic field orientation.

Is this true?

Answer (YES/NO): NO